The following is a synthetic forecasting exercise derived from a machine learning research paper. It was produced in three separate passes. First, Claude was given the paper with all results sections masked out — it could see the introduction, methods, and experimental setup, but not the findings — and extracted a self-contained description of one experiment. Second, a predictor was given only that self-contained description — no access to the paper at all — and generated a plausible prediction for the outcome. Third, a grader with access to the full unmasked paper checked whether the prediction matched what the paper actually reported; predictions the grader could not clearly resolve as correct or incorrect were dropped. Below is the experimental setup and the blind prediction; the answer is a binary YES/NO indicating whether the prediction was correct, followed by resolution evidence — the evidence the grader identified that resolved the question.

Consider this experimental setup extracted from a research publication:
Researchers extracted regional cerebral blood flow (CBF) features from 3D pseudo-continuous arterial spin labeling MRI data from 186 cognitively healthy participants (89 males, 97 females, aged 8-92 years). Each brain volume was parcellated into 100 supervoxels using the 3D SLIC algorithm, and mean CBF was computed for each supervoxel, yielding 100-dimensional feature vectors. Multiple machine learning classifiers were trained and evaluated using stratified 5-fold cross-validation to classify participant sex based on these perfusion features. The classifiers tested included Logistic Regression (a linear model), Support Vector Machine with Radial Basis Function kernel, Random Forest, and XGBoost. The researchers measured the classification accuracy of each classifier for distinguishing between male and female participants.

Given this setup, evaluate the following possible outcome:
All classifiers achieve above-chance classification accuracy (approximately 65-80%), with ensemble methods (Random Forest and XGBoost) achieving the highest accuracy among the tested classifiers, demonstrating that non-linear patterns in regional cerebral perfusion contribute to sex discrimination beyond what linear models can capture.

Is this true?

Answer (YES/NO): NO